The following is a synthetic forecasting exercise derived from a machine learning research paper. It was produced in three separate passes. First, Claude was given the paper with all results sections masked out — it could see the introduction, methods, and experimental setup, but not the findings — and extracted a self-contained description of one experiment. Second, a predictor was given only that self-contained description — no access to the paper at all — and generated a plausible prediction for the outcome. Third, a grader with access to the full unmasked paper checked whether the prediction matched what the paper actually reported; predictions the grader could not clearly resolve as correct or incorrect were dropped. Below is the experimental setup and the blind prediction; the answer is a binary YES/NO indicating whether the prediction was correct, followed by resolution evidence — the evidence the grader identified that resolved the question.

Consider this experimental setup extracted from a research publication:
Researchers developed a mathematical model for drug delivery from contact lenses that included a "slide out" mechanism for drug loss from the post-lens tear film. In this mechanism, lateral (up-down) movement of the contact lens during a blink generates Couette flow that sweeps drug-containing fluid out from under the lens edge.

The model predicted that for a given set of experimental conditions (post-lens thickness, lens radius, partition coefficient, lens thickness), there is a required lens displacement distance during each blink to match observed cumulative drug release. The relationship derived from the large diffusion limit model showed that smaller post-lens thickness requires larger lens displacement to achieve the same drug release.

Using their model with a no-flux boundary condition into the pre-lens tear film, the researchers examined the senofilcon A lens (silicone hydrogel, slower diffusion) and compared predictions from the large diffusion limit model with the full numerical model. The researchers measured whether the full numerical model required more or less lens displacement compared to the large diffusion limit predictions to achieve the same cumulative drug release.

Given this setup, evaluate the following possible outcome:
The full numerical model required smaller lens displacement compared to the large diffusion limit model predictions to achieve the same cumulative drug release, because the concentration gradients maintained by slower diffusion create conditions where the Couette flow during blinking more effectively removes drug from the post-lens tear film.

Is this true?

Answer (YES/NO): NO